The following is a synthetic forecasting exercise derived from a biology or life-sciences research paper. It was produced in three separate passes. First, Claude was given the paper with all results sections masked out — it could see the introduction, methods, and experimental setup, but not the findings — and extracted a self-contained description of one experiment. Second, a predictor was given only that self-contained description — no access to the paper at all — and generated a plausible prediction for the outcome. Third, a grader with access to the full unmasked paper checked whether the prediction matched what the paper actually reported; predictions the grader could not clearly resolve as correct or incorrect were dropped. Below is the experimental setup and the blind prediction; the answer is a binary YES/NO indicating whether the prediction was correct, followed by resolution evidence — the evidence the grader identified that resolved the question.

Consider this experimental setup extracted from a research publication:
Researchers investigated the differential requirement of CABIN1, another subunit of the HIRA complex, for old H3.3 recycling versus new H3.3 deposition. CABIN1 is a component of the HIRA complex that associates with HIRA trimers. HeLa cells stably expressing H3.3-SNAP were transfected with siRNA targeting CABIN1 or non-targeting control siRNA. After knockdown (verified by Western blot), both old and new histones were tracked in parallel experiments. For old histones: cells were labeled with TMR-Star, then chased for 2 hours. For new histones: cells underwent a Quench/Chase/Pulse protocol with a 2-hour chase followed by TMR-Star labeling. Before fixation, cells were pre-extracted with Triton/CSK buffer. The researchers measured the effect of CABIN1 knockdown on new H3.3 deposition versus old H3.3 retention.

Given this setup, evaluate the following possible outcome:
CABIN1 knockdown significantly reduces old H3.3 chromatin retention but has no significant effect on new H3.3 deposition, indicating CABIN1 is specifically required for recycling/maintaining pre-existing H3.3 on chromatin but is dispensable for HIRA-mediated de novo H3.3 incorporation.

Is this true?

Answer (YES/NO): NO